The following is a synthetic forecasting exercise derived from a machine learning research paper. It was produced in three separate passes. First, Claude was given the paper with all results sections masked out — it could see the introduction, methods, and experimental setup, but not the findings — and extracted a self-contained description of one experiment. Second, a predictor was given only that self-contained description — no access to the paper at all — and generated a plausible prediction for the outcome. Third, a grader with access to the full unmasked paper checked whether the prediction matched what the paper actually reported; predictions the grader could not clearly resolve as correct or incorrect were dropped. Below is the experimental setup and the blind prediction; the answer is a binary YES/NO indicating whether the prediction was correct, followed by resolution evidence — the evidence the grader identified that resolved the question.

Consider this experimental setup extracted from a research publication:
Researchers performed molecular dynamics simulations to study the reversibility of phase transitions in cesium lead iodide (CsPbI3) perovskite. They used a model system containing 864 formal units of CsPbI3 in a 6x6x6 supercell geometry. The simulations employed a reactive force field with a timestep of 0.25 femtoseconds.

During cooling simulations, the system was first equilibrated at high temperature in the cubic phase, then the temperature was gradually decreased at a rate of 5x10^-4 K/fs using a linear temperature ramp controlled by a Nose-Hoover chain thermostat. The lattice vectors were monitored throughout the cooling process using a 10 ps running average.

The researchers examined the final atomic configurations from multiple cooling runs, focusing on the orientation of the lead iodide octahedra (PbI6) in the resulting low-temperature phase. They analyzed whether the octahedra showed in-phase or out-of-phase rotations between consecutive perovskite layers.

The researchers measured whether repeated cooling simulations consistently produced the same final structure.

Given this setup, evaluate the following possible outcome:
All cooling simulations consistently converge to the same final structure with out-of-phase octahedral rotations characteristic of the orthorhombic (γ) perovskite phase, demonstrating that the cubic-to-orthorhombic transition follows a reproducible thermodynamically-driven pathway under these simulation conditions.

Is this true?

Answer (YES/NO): NO